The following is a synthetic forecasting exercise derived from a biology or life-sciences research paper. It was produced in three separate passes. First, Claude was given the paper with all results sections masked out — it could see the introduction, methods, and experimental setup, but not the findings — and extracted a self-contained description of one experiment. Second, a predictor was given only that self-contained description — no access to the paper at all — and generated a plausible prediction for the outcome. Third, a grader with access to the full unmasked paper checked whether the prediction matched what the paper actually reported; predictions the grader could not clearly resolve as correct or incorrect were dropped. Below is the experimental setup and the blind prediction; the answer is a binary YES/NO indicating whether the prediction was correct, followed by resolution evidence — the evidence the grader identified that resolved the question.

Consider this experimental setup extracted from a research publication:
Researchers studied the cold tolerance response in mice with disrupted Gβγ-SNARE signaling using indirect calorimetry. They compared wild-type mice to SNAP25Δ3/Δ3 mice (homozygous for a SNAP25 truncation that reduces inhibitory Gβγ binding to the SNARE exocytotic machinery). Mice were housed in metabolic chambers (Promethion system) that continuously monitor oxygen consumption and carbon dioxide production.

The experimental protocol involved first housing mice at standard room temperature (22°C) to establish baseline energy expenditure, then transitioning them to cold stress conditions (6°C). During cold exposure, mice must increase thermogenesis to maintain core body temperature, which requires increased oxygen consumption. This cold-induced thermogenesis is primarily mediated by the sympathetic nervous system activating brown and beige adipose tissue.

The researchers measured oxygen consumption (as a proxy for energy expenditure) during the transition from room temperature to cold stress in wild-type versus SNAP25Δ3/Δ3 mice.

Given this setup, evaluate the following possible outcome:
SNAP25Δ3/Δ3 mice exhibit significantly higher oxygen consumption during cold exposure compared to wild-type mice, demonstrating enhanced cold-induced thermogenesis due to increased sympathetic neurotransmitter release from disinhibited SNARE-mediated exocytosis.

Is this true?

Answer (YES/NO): NO